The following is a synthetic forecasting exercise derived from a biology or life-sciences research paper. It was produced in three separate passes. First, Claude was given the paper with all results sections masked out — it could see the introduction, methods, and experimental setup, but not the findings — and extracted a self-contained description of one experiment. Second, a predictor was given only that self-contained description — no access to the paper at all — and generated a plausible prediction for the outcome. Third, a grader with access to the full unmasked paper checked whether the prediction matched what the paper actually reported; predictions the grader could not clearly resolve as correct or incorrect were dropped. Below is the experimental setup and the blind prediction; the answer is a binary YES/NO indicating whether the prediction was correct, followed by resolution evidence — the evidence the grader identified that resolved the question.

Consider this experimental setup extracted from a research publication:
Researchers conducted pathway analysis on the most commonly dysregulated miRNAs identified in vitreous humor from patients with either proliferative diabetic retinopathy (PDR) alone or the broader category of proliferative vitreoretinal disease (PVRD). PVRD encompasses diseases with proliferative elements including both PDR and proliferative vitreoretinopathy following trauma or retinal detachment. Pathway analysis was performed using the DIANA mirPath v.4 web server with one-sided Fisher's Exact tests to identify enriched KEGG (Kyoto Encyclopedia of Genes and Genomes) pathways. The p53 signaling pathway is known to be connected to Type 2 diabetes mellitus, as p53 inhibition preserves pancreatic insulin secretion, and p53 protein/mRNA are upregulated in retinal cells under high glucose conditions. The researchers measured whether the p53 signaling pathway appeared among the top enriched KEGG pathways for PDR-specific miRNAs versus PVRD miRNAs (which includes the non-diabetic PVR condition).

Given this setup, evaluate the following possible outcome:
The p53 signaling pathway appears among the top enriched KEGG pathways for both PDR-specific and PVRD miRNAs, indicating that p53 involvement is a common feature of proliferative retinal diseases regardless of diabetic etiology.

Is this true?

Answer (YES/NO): NO